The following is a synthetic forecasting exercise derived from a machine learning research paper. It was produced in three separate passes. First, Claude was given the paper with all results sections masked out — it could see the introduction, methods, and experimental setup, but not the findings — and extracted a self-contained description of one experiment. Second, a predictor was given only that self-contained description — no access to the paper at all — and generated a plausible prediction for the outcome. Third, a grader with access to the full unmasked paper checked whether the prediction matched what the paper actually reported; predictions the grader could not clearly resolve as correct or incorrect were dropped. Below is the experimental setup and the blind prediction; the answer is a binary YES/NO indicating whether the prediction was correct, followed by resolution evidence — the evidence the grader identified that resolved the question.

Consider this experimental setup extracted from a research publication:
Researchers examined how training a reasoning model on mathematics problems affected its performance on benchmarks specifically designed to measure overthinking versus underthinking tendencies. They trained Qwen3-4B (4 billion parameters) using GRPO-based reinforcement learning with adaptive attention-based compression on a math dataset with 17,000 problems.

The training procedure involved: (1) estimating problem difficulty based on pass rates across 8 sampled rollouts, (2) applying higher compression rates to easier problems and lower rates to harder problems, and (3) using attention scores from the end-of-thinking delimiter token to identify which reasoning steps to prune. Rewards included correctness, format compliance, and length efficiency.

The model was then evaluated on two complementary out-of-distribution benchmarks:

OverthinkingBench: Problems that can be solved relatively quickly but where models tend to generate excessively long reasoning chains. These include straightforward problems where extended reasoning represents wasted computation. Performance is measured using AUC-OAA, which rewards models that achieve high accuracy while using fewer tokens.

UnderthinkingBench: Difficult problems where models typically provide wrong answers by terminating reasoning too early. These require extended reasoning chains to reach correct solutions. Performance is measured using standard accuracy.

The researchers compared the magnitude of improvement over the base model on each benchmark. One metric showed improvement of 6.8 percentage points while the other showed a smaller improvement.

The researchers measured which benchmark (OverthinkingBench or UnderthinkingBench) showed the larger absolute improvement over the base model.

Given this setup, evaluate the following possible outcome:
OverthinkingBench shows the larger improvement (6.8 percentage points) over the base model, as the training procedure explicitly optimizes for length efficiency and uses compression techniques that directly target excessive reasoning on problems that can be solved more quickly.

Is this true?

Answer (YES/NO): NO